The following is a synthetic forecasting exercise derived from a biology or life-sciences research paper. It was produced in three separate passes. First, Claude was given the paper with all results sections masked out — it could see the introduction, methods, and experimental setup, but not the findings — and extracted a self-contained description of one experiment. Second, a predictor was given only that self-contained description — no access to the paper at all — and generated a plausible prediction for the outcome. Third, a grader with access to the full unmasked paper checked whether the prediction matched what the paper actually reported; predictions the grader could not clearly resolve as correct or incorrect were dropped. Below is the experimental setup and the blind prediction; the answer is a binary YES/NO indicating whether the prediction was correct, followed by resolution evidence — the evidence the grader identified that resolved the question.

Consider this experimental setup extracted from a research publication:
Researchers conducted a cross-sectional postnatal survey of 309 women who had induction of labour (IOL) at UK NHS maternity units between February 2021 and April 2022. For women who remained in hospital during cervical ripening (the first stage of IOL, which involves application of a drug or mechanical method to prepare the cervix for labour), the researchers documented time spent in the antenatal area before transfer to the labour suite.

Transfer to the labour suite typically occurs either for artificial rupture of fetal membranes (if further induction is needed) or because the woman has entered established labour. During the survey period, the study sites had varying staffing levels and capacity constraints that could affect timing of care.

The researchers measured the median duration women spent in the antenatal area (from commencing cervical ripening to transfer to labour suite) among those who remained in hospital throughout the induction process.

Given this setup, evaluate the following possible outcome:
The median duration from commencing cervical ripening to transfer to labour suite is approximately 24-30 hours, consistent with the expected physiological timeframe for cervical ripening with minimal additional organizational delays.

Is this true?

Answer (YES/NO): NO